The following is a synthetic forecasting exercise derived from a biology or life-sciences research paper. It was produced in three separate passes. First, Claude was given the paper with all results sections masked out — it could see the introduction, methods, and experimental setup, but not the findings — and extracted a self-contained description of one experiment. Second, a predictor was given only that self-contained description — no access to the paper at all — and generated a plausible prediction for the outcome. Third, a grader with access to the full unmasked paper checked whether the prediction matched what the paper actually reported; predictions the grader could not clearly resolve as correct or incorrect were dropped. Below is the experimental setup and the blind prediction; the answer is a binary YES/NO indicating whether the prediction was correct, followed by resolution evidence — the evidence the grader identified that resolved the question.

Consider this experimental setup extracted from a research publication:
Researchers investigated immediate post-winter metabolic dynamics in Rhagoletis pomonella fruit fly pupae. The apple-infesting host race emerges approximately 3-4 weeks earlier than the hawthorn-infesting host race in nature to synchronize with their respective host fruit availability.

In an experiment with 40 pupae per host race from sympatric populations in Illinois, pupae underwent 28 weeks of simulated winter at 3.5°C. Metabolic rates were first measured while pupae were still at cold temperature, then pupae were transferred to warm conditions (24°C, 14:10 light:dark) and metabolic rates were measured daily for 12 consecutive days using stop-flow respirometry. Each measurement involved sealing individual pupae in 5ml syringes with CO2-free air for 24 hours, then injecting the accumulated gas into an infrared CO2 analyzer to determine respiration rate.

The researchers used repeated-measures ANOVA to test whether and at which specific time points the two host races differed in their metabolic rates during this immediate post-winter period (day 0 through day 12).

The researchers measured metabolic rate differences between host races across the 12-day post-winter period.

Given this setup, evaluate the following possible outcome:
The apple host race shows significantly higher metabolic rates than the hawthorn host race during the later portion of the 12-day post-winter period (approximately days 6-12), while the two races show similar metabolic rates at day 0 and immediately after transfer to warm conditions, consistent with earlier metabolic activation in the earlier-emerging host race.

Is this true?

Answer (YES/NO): NO